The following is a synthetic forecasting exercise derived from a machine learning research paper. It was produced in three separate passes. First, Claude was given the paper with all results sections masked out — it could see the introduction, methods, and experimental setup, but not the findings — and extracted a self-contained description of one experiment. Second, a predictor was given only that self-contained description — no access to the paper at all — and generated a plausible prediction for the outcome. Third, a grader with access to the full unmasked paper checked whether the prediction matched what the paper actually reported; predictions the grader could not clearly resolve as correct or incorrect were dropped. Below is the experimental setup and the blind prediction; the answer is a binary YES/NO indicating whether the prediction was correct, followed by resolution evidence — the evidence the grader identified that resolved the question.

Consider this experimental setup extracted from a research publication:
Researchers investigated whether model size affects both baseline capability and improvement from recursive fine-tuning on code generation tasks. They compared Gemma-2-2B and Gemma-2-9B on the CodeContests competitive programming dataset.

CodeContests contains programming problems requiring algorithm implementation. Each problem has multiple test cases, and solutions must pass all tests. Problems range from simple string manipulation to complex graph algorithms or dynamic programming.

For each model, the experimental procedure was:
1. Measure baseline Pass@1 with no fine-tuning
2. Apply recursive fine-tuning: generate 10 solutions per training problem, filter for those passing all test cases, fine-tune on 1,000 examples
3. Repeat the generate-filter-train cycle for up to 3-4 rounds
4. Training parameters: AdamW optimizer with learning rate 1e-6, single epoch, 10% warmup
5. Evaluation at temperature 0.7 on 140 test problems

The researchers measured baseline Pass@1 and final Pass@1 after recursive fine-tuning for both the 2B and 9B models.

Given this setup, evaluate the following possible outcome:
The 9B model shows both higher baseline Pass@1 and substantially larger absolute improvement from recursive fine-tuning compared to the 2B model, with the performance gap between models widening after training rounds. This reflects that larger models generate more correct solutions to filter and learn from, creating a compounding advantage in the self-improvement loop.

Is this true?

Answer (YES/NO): YES